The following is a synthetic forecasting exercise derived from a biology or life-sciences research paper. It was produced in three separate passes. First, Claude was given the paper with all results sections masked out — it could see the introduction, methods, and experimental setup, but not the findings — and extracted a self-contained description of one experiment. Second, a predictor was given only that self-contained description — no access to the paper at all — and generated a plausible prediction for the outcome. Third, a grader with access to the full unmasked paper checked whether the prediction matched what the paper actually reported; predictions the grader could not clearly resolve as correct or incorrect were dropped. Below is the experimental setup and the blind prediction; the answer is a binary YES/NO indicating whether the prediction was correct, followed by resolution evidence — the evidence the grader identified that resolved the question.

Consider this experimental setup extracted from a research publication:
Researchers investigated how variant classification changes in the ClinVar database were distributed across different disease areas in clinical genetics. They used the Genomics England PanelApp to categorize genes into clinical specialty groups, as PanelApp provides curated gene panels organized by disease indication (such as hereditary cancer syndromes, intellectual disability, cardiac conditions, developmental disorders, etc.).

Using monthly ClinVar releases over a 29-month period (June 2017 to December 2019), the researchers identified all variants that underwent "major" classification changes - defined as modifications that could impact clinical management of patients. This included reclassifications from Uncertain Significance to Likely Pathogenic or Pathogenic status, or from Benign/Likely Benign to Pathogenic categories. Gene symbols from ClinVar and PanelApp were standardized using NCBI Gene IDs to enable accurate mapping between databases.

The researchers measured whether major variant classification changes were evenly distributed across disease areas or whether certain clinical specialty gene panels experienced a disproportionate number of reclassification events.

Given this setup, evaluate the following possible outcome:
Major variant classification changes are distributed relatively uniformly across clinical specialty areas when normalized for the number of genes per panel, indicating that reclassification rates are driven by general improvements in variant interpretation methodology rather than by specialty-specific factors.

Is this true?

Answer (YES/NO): NO